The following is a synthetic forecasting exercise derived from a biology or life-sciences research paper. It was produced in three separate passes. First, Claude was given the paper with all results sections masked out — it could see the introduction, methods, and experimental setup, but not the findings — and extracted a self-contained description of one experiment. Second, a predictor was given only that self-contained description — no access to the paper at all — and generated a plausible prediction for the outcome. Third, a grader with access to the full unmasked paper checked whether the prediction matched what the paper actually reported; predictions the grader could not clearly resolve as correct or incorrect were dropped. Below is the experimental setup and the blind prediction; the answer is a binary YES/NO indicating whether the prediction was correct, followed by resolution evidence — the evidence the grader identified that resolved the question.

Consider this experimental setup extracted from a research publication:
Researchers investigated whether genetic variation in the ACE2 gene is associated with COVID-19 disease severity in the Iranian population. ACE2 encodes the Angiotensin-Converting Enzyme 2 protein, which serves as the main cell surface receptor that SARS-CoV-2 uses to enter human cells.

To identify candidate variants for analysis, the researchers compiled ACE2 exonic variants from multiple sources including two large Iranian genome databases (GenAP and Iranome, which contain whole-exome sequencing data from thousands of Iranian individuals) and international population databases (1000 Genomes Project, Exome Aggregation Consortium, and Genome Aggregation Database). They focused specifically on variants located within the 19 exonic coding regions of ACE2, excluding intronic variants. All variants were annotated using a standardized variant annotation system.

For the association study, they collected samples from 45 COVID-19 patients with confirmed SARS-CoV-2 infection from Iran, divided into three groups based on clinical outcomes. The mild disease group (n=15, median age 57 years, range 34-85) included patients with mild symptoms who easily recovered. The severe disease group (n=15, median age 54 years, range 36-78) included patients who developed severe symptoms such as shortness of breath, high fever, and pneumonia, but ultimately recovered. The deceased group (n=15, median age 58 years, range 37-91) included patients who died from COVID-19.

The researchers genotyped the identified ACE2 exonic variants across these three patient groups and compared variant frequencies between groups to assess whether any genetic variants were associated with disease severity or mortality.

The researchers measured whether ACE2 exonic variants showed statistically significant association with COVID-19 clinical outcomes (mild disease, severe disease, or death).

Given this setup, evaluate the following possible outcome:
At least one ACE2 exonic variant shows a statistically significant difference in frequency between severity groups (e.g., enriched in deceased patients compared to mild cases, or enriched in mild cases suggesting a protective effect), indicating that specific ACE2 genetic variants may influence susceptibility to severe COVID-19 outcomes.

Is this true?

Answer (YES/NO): NO